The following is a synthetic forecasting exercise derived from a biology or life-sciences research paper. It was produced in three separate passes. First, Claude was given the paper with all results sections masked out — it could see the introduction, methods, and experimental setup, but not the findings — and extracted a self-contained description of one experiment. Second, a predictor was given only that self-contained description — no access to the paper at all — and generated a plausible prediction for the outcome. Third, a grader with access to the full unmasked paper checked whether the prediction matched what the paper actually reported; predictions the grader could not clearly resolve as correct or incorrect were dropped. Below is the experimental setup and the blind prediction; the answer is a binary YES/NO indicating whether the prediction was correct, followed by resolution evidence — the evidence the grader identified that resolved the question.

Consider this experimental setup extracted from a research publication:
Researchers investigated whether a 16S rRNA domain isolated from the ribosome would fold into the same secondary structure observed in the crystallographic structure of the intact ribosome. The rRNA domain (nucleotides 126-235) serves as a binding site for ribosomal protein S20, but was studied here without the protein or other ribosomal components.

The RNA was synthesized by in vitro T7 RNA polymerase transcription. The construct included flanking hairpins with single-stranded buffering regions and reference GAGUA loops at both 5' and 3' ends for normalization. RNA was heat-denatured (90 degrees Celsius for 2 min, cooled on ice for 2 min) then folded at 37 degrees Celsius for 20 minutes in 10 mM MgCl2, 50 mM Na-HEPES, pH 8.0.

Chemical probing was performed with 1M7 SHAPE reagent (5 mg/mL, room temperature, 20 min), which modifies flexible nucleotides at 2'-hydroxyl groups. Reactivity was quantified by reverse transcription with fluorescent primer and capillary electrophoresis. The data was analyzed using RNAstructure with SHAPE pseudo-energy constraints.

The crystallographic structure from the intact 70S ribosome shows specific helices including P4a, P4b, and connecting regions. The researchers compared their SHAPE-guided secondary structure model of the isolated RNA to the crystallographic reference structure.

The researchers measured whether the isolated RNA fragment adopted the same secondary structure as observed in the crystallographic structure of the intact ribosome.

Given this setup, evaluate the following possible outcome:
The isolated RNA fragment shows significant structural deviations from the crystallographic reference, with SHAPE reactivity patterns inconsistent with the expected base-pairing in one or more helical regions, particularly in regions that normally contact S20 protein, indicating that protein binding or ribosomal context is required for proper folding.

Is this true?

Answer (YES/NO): NO